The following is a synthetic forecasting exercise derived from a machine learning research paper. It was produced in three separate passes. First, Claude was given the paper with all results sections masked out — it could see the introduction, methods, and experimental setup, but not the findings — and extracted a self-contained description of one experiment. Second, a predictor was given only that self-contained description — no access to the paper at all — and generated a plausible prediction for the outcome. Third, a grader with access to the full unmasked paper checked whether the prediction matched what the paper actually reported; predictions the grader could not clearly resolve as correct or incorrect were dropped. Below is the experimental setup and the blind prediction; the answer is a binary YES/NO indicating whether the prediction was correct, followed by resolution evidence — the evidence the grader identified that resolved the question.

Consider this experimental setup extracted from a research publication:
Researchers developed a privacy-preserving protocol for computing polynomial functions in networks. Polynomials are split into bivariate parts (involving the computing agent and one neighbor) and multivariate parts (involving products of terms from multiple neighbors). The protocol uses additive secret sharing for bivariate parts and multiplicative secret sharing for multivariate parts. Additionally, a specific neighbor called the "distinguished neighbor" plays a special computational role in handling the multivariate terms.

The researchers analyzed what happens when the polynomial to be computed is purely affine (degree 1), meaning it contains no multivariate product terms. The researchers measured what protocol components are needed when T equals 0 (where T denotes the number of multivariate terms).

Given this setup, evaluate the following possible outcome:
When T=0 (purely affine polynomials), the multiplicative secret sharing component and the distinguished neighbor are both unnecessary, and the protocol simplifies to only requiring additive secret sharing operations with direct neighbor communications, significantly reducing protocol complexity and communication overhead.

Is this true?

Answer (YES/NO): YES